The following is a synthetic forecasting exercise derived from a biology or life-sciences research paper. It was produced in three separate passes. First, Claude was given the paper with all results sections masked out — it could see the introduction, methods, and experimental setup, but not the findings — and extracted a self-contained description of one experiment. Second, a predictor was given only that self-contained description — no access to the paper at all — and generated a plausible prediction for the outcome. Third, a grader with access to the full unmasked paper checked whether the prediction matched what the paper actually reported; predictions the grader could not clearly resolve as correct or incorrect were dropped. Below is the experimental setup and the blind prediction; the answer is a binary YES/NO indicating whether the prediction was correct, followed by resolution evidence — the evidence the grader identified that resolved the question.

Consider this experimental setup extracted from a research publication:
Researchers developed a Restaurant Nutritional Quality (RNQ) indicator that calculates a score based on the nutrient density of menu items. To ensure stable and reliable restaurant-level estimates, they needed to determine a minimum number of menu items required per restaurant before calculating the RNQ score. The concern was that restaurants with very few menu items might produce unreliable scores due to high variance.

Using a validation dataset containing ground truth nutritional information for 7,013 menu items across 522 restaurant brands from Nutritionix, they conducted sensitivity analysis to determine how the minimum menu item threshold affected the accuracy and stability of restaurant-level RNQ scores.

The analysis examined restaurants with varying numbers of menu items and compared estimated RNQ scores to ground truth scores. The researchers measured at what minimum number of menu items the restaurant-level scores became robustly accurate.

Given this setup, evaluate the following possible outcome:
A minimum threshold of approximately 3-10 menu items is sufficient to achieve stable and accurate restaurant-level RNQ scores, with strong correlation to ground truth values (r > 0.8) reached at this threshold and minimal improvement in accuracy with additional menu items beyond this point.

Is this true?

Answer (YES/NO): YES